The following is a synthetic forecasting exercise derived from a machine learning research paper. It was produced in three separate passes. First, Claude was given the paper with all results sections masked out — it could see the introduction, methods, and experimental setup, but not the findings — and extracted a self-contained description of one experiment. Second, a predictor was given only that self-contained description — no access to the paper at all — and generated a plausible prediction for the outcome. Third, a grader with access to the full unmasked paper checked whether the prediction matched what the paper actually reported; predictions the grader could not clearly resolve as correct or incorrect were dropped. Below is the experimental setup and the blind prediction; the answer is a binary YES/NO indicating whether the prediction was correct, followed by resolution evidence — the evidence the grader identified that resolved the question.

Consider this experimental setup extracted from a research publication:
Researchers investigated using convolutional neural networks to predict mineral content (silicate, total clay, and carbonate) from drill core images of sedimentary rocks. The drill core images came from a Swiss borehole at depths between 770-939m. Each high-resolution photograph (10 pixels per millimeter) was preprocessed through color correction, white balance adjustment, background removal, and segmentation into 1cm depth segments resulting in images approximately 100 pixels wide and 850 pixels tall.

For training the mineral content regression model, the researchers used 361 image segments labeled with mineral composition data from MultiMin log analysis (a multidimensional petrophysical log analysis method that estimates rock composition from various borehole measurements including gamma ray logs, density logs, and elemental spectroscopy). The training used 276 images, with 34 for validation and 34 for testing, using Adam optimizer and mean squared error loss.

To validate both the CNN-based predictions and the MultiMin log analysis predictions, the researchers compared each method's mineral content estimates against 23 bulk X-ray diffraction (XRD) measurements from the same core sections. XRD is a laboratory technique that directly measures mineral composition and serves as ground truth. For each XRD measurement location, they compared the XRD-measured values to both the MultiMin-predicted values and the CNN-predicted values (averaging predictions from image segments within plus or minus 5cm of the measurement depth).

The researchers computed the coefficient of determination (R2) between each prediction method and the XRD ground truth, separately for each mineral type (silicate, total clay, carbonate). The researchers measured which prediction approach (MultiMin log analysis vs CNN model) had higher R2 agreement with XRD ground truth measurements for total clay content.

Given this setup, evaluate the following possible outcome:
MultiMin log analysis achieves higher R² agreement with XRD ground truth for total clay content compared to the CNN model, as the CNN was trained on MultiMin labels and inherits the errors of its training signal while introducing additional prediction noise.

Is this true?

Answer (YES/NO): YES